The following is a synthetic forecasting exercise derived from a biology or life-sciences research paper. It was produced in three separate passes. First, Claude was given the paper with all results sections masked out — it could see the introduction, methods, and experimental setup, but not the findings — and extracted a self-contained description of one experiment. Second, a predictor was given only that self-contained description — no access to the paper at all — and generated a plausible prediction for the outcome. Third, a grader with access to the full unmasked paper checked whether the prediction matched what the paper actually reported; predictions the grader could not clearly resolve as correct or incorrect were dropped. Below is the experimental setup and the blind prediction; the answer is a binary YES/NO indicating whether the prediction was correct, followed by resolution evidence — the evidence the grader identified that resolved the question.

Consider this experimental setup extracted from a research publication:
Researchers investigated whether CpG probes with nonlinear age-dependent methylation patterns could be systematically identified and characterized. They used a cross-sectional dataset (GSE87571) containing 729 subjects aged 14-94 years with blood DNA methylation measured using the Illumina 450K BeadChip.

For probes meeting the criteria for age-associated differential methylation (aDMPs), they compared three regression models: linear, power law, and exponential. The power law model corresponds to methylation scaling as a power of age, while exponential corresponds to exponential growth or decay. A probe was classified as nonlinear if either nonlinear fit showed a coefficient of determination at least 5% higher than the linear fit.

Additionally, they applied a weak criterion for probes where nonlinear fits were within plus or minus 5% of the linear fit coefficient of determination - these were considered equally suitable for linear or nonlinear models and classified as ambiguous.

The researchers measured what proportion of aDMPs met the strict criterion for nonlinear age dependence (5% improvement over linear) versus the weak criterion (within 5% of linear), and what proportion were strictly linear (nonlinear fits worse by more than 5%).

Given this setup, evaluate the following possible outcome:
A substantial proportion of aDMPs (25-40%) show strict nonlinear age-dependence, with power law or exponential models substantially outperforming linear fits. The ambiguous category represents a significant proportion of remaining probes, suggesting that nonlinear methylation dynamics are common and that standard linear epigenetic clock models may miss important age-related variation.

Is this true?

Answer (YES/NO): NO